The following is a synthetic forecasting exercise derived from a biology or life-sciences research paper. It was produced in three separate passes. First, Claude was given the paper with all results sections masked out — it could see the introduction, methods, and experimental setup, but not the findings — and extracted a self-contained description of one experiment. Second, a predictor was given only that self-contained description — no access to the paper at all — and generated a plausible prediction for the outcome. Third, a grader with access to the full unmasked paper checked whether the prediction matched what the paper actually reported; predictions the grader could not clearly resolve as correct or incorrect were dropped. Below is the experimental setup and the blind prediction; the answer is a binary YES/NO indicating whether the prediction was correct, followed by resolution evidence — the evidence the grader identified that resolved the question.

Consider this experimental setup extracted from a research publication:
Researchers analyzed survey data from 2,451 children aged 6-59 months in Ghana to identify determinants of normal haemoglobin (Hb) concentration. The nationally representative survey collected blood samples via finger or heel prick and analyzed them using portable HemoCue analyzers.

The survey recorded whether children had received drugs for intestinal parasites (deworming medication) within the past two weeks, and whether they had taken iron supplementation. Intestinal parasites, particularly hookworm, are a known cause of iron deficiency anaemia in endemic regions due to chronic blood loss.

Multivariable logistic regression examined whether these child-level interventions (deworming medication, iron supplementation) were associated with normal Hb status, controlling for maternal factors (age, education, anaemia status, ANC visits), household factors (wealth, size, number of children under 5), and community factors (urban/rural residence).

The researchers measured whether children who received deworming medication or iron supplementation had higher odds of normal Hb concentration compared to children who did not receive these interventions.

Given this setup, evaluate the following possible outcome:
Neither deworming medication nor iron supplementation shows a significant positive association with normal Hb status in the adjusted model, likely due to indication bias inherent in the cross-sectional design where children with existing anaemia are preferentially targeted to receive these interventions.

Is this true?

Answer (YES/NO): YES